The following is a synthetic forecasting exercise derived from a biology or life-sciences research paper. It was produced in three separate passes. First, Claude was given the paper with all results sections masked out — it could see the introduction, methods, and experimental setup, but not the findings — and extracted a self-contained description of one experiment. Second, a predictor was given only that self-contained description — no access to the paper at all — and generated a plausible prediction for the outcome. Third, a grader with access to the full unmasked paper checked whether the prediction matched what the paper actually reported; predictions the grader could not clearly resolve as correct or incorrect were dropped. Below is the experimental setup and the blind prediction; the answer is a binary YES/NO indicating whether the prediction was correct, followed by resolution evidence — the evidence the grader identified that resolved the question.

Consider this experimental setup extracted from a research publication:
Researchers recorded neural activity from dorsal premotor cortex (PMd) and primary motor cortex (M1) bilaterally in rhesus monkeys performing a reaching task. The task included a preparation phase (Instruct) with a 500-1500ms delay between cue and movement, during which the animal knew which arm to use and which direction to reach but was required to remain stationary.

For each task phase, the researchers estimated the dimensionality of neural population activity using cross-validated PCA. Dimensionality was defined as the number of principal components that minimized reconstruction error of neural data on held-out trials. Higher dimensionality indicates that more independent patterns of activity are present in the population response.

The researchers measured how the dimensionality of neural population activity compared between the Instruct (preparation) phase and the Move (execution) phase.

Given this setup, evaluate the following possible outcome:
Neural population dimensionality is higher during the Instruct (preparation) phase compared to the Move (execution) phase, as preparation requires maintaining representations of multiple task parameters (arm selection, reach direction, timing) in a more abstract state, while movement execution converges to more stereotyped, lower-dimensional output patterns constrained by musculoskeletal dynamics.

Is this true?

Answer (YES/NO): NO